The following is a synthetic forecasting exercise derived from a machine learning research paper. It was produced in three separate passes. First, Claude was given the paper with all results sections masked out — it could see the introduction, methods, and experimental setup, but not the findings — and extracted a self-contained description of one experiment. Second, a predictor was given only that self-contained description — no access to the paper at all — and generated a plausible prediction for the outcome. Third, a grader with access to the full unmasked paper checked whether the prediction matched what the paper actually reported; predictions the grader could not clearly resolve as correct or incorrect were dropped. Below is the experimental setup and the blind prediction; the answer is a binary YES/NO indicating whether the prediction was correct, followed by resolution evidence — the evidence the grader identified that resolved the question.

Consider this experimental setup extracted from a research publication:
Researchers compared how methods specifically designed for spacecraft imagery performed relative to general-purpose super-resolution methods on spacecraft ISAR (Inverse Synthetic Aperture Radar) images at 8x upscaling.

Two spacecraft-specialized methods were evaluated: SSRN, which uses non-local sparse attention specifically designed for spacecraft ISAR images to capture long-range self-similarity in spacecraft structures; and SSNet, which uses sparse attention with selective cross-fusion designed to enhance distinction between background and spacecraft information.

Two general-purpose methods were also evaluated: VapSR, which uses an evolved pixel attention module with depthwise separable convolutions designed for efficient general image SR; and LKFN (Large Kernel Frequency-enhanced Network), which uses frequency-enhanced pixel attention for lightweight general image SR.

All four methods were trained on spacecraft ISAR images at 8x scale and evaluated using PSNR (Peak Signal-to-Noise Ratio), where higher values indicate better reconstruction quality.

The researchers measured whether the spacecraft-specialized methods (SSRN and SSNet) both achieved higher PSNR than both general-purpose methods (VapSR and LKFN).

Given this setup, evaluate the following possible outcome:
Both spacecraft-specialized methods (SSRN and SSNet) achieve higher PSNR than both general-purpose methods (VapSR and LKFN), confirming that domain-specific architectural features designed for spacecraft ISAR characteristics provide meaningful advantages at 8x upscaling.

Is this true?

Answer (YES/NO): NO